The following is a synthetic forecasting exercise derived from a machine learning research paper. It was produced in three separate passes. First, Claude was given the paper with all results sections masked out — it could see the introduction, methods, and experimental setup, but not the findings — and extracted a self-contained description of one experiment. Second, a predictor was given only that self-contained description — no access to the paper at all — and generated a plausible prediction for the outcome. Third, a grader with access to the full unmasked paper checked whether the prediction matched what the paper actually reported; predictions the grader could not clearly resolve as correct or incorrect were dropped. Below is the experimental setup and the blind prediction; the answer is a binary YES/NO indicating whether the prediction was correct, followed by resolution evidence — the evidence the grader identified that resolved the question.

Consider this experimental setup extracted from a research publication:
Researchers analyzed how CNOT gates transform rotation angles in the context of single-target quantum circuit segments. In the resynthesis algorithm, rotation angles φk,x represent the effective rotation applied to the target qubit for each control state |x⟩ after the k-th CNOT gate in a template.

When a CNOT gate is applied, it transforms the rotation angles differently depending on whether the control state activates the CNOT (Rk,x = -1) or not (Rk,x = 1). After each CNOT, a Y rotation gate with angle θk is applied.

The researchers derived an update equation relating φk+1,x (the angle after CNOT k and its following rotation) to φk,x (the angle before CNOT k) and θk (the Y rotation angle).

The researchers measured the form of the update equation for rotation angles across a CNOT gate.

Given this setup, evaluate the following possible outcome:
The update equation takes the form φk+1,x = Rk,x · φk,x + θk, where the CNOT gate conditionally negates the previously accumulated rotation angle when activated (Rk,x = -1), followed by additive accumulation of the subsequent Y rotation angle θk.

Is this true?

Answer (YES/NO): NO